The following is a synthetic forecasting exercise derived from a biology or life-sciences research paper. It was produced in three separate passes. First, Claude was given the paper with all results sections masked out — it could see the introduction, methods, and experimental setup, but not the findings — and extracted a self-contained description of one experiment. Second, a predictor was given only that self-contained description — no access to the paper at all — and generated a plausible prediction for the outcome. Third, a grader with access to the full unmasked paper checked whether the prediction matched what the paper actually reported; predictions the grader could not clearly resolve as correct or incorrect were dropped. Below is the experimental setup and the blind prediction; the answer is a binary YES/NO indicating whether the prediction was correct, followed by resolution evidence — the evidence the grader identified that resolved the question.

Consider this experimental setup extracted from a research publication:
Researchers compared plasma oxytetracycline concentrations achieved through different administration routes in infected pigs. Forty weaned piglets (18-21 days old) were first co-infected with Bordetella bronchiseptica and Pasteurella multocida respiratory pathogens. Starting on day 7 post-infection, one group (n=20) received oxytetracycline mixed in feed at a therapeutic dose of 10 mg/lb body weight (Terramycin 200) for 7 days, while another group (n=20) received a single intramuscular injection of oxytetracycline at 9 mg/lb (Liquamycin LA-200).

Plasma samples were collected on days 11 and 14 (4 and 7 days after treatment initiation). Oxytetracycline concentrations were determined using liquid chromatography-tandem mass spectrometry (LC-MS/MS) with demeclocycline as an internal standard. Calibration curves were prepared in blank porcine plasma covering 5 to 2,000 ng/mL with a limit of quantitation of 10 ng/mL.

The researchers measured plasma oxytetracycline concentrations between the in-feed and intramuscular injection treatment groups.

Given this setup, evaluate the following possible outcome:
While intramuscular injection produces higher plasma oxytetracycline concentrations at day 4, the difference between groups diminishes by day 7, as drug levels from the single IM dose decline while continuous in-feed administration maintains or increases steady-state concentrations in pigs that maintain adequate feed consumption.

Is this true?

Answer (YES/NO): NO